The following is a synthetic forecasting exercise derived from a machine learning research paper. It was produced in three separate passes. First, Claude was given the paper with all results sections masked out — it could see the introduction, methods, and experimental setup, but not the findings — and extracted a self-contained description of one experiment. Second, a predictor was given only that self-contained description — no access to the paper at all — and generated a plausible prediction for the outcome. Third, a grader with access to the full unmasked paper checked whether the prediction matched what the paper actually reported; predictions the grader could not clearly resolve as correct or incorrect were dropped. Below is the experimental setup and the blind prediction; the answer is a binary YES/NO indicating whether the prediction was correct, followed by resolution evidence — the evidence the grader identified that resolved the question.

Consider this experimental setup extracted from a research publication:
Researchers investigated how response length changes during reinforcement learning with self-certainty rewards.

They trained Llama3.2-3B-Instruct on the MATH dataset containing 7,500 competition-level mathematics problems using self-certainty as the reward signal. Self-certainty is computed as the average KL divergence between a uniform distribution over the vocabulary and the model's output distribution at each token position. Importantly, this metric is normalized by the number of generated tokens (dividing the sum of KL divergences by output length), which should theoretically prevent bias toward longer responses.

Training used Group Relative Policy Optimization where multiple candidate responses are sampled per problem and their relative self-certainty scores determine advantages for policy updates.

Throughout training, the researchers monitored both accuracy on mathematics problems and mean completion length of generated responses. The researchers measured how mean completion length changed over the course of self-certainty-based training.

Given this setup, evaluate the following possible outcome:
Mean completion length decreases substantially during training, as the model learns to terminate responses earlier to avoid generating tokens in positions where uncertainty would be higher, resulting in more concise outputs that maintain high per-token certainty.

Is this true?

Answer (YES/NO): NO